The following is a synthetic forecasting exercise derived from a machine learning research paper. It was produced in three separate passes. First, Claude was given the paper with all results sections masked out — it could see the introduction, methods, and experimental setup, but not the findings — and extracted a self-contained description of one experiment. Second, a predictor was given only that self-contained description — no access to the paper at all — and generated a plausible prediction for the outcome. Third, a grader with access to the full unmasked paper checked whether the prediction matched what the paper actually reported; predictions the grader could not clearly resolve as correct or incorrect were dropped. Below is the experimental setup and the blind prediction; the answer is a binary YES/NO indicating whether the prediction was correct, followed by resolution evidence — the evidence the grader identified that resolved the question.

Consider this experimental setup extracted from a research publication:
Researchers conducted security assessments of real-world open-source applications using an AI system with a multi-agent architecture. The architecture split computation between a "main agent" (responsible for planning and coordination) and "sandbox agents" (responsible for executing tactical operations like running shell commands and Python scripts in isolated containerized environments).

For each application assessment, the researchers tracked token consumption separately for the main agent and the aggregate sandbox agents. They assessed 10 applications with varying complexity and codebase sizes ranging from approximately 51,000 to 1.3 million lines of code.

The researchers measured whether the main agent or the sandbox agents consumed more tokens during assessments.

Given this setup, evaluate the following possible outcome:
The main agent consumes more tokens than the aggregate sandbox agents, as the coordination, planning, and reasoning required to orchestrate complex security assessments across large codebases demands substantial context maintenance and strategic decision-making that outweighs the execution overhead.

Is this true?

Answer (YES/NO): NO